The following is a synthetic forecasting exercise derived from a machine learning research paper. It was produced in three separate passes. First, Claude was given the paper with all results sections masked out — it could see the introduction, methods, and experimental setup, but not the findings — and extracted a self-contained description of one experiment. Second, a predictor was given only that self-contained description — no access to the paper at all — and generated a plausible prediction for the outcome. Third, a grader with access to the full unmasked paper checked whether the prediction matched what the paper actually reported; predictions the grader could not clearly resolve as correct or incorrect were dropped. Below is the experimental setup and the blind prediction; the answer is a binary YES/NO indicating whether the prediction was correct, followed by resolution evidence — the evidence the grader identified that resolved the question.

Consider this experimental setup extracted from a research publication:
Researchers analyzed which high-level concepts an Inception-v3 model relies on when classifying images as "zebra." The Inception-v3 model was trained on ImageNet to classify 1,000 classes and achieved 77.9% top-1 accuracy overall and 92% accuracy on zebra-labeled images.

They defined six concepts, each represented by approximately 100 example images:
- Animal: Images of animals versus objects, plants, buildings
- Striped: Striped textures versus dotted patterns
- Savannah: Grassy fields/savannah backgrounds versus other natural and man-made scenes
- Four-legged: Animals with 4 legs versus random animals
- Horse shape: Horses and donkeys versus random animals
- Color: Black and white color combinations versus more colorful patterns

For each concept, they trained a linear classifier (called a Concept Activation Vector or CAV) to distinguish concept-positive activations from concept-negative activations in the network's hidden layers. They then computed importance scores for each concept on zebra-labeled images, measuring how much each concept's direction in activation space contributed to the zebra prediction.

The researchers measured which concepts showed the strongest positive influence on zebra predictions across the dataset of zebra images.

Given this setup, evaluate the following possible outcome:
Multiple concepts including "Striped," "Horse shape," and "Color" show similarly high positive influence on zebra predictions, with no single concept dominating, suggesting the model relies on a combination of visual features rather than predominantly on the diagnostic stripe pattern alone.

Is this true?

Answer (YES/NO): NO